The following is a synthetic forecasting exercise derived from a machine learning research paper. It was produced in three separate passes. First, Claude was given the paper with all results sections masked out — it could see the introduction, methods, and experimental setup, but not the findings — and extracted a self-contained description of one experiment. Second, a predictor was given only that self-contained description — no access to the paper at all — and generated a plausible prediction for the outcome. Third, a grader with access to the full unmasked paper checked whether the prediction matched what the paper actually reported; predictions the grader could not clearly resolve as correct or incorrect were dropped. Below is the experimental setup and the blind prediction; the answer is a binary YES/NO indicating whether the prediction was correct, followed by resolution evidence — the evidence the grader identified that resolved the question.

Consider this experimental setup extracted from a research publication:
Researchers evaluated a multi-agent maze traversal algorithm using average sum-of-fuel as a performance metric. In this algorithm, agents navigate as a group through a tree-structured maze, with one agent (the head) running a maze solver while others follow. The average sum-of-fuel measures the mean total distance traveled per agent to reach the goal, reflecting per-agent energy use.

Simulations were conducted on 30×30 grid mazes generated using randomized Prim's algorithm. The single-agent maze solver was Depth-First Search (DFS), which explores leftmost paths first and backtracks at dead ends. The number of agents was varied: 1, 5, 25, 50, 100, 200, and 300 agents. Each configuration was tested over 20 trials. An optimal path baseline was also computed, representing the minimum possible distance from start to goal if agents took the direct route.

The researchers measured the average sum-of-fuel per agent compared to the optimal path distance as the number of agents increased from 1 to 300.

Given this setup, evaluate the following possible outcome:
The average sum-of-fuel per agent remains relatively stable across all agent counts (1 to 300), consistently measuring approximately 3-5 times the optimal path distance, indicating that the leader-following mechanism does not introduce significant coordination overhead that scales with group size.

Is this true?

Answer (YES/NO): NO